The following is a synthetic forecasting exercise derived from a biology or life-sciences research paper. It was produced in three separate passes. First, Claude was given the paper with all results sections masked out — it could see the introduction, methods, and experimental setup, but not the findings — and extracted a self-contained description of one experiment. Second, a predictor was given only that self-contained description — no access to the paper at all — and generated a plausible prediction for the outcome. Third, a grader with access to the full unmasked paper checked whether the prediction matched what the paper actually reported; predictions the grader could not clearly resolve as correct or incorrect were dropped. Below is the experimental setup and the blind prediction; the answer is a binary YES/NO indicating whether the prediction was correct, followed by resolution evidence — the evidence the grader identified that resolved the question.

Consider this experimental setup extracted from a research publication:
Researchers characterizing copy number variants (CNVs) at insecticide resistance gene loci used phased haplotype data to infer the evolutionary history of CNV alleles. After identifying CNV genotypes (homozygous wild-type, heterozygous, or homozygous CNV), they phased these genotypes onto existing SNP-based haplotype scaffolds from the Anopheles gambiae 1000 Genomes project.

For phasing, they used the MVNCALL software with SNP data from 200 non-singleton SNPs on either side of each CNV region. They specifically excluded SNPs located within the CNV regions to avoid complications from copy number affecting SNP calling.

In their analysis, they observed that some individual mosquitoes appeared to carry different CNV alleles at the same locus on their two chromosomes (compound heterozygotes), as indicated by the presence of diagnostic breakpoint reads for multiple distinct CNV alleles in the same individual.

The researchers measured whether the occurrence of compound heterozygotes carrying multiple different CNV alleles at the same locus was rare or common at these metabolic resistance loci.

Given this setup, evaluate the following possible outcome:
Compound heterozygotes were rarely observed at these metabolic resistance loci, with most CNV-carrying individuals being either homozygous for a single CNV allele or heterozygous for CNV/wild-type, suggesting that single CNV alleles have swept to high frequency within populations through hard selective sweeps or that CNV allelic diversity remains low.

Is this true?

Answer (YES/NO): YES